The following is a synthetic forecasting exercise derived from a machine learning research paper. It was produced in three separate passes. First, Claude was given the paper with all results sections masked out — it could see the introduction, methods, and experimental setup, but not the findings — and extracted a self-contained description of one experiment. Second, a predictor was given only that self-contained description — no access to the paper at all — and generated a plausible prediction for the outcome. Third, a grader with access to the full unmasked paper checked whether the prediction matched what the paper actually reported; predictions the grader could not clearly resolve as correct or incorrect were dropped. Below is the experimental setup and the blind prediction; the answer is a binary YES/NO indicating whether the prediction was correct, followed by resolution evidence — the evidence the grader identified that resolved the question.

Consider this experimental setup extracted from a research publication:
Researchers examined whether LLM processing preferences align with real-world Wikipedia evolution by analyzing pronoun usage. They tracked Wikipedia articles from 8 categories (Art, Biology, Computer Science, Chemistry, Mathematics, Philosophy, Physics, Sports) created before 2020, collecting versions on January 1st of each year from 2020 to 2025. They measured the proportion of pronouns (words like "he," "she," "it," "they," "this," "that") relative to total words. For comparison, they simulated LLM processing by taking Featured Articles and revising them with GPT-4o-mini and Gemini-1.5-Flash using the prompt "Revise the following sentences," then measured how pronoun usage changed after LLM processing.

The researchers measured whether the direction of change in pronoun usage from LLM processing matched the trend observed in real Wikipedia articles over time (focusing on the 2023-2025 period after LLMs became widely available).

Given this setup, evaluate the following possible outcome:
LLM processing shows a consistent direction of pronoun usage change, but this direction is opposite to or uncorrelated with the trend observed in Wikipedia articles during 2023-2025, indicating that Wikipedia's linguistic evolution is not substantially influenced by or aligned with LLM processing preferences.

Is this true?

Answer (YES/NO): YES